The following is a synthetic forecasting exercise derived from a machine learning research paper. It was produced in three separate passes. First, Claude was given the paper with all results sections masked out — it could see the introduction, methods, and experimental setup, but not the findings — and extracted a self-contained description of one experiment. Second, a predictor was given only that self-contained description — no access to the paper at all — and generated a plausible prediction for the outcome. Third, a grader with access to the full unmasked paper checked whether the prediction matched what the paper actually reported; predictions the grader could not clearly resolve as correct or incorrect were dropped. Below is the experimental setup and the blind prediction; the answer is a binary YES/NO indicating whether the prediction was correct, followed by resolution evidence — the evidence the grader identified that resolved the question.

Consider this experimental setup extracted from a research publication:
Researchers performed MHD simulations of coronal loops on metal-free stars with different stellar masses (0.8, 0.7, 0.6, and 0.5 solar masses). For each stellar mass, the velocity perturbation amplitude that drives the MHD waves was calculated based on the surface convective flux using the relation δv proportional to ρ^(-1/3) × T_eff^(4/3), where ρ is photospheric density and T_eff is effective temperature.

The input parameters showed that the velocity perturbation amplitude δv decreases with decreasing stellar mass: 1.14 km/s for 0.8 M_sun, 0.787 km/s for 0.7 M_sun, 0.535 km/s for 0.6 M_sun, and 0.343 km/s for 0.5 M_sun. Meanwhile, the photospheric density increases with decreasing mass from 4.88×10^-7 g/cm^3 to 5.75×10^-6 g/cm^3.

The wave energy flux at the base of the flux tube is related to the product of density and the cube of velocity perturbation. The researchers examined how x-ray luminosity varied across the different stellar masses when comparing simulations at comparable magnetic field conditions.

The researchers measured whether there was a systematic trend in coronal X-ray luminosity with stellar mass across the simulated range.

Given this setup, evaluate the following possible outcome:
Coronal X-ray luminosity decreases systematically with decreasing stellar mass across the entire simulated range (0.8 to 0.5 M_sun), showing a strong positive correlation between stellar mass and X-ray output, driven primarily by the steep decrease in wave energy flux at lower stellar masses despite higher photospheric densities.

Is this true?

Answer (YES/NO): NO